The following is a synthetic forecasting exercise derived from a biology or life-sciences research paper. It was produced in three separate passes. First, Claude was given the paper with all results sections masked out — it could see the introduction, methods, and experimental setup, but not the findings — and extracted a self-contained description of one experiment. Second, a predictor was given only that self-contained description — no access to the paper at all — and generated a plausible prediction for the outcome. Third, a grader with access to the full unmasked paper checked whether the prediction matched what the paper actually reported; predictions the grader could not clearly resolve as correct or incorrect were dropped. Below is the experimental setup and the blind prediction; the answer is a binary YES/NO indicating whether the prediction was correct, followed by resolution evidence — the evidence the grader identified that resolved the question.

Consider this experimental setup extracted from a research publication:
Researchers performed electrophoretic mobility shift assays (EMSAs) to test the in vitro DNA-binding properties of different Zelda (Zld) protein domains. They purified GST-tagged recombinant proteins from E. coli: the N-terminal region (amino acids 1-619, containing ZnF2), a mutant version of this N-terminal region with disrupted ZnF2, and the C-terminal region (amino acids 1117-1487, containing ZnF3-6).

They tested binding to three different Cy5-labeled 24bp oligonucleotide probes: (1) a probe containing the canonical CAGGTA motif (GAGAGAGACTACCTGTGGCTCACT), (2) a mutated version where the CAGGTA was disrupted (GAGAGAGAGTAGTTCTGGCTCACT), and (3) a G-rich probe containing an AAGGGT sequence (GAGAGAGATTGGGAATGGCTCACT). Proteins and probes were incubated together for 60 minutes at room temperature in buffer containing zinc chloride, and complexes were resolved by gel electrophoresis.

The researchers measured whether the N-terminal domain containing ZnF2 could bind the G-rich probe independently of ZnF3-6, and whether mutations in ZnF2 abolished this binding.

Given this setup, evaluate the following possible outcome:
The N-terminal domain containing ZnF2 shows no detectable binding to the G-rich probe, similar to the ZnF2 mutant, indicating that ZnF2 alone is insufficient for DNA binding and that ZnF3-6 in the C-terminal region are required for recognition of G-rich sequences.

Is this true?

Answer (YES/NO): NO